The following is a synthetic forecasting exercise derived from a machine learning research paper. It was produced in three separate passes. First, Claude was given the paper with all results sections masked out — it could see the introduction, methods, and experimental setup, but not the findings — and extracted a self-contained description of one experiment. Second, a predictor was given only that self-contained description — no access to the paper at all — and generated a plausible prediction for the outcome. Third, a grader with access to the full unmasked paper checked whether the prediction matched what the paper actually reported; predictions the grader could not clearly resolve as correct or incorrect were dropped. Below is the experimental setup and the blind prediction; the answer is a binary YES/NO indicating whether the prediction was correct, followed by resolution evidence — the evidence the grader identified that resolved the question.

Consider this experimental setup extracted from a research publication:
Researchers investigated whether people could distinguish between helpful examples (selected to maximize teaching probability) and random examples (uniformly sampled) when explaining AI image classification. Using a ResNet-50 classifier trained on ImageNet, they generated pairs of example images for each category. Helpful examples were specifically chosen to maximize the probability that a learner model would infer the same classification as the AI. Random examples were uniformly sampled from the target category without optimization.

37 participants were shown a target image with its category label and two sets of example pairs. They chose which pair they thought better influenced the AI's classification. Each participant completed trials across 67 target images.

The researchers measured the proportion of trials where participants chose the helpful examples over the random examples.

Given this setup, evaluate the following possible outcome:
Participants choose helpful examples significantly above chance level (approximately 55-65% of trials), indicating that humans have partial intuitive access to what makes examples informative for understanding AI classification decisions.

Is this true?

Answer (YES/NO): NO